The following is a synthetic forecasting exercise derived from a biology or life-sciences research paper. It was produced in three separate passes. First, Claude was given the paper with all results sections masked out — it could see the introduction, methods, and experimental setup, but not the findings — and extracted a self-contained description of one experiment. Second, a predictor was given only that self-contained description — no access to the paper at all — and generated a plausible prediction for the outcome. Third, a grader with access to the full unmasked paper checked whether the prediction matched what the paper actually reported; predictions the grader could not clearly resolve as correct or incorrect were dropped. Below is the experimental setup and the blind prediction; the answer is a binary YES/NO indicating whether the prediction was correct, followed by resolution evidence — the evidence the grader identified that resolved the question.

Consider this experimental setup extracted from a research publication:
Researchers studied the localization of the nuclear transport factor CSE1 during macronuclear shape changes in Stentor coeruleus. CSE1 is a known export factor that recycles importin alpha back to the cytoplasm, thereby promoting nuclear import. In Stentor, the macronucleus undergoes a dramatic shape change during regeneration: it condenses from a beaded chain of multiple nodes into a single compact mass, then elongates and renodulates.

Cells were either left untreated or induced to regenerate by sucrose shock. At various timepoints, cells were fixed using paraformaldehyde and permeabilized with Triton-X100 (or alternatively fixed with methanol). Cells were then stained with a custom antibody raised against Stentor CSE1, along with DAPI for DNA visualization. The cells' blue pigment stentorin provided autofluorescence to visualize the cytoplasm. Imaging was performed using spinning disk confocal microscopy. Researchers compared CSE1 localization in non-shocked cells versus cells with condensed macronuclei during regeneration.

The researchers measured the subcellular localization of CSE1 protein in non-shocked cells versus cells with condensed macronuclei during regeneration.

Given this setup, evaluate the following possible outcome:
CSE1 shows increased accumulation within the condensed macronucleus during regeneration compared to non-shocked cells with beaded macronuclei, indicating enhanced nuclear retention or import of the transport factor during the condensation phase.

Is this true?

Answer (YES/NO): YES